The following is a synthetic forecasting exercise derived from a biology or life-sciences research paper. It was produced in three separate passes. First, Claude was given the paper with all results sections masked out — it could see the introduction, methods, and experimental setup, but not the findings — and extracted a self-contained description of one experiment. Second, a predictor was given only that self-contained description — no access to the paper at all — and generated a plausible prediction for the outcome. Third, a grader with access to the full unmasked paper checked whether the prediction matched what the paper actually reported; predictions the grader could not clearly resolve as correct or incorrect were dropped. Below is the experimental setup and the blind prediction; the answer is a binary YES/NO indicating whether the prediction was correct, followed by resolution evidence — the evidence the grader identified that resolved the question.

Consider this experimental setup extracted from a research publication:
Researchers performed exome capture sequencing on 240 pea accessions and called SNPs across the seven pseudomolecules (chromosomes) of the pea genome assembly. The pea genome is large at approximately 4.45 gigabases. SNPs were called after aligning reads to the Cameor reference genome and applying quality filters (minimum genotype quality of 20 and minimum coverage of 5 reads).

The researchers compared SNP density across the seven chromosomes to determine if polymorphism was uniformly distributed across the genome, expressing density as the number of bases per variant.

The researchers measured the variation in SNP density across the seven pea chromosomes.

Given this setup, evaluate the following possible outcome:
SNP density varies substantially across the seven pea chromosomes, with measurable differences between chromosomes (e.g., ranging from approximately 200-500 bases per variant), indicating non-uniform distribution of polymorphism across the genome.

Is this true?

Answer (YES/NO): NO